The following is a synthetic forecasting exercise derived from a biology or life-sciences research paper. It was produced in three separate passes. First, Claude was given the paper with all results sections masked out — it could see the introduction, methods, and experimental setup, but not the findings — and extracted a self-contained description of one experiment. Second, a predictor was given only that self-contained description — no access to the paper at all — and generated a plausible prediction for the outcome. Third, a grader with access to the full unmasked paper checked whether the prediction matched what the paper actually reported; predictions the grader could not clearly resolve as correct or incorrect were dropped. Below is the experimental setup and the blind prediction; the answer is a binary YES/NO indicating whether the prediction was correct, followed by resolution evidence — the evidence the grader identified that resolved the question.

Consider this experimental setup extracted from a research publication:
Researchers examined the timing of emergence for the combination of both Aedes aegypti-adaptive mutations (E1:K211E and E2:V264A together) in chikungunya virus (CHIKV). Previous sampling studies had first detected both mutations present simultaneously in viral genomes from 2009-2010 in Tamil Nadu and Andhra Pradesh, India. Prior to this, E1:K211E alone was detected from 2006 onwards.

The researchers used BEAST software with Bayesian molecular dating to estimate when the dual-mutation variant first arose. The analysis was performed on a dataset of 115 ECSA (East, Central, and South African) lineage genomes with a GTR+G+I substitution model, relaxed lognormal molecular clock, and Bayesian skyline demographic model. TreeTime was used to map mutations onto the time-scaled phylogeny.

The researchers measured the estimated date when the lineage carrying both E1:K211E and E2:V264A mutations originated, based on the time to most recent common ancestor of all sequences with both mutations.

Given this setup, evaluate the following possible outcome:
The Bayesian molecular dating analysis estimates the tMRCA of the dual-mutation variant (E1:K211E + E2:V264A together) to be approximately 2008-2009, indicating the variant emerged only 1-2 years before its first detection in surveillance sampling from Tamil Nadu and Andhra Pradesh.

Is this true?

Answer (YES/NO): YES